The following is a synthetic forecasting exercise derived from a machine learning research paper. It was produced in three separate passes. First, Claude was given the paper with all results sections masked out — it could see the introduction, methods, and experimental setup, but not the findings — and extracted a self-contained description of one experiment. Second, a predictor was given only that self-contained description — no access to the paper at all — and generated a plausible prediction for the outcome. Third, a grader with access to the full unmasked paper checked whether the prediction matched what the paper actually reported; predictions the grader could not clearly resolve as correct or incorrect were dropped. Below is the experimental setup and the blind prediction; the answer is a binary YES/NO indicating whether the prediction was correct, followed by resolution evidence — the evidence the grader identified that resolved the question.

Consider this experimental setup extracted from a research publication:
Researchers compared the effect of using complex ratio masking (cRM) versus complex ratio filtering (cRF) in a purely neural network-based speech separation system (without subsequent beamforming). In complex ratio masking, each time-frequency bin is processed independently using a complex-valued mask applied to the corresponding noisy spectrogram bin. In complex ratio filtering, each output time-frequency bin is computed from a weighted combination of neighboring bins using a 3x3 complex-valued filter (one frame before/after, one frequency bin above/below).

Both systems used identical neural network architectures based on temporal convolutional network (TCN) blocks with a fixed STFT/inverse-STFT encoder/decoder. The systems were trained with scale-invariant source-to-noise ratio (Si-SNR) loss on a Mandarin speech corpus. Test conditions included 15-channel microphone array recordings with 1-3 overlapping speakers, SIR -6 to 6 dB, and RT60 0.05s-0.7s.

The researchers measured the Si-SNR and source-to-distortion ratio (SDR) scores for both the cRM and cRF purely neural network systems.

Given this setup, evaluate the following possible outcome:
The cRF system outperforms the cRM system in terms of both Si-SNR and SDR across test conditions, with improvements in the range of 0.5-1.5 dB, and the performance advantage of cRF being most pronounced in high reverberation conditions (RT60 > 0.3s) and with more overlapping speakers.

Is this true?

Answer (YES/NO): NO